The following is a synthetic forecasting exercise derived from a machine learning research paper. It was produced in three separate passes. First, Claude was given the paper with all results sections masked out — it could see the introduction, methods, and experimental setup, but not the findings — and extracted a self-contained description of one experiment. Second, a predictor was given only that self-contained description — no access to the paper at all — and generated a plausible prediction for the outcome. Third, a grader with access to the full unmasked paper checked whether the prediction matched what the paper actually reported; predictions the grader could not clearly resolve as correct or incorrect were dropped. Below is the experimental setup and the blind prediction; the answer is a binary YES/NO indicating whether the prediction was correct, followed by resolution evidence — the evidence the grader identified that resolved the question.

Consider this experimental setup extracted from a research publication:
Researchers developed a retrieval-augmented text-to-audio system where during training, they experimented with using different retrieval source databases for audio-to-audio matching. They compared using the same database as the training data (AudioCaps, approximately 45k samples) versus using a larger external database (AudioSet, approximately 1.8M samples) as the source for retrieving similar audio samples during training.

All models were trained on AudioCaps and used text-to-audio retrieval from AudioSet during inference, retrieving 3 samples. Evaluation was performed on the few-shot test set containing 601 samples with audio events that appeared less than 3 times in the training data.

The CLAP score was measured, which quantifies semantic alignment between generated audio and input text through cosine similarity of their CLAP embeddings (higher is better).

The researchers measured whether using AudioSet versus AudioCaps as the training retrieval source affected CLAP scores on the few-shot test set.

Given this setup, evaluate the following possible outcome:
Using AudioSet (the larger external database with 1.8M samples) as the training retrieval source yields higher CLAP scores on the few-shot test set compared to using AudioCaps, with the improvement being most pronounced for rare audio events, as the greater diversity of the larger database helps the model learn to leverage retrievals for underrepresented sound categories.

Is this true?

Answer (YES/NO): YES